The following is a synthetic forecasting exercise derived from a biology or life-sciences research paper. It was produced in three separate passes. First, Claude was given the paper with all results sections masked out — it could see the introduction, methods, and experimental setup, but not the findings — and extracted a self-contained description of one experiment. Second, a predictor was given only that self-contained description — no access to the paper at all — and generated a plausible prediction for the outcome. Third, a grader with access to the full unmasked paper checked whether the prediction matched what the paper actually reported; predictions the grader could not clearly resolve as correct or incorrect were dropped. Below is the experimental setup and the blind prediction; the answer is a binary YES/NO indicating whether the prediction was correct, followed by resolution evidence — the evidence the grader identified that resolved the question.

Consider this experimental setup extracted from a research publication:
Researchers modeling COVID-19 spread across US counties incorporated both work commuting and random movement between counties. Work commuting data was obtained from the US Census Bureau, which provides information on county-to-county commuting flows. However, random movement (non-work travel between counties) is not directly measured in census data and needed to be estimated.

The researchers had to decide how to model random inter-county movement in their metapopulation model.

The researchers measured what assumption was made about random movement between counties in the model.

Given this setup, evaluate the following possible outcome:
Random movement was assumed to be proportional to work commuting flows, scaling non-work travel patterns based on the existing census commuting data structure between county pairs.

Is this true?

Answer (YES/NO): YES